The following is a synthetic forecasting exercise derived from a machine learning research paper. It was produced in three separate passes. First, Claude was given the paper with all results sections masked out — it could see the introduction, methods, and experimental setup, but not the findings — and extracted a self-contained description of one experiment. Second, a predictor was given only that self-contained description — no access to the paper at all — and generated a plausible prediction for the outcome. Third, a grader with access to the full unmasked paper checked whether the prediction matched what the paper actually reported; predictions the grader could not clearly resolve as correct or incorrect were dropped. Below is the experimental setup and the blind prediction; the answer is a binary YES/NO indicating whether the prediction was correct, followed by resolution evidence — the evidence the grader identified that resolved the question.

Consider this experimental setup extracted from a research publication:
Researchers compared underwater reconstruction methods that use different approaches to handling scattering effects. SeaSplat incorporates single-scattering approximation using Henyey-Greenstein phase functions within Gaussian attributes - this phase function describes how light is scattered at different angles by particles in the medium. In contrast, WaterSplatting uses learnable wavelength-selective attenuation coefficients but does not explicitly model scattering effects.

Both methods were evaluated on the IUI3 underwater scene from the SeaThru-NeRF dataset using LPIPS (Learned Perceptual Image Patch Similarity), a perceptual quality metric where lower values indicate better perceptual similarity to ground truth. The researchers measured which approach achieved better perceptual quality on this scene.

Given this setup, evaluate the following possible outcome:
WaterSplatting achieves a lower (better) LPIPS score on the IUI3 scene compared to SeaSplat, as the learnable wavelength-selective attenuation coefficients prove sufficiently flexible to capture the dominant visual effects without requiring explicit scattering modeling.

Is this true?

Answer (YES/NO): YES